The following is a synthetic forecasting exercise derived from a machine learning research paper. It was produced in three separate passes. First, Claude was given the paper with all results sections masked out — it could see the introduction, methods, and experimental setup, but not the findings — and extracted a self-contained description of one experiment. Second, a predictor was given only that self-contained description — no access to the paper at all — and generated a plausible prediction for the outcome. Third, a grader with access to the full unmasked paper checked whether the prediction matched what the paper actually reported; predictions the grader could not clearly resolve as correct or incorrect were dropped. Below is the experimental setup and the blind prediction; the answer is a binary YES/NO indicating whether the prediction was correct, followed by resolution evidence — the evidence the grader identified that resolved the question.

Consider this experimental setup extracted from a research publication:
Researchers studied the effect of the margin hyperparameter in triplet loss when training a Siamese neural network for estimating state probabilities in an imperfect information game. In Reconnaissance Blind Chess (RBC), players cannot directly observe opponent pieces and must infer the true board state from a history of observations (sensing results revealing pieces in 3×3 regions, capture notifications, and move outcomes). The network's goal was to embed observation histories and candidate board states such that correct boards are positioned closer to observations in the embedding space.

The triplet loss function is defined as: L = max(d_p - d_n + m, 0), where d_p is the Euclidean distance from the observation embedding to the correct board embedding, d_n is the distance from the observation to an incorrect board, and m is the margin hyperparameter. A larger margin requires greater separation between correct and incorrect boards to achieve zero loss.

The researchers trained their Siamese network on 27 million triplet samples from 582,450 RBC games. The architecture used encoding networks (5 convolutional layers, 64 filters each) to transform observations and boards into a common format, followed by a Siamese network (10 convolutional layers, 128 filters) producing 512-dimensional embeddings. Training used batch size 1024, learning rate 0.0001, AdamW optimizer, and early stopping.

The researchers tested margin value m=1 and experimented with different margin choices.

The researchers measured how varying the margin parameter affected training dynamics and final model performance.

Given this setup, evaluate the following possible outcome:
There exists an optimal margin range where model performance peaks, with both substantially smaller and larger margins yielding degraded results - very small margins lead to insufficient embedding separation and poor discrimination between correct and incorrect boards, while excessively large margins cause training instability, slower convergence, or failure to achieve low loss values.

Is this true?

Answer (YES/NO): NO